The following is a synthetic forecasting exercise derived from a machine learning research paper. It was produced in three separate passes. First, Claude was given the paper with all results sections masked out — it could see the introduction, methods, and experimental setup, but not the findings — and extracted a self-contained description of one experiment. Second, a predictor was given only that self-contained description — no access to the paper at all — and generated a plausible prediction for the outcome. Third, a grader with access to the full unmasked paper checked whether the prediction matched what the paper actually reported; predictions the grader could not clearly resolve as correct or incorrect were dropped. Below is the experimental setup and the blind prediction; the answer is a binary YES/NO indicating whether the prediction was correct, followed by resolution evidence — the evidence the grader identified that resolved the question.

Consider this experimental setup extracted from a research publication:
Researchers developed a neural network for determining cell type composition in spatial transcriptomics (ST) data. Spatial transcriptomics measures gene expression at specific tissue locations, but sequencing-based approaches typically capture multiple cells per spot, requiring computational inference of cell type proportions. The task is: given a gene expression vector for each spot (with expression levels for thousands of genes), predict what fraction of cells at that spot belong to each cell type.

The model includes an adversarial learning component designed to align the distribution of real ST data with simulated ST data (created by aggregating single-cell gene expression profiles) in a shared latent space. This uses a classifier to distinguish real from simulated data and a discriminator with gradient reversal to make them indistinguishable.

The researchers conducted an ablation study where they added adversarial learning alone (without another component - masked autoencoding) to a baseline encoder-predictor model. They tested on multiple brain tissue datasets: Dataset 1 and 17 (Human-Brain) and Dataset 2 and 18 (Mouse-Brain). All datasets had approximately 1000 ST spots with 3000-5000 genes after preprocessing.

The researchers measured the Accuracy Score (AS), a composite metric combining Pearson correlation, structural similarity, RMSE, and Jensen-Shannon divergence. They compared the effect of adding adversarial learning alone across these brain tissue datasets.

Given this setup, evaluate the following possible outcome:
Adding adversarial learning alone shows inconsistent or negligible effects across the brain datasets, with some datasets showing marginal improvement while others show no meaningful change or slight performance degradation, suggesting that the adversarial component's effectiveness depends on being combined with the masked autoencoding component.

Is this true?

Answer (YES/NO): NO